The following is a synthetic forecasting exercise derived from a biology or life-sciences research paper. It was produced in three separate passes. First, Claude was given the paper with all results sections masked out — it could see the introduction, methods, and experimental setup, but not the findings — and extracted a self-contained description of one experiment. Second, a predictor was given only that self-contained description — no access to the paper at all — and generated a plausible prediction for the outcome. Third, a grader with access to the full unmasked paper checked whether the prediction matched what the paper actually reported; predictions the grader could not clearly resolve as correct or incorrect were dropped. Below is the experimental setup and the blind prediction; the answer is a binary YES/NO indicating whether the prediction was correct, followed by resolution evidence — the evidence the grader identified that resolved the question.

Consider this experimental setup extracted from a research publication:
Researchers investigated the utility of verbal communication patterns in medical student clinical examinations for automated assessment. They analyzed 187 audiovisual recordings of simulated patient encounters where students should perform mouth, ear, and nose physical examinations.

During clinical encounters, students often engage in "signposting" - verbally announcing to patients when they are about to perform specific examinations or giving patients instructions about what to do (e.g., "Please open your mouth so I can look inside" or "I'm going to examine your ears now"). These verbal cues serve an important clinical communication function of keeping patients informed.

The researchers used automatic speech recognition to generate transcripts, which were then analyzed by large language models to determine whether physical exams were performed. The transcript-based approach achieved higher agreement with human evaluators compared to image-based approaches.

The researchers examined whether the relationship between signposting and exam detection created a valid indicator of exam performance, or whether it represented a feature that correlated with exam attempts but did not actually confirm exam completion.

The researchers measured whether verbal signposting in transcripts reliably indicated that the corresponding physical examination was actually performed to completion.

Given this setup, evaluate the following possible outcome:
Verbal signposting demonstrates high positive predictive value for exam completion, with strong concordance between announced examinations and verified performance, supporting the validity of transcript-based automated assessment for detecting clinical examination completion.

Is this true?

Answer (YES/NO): NO